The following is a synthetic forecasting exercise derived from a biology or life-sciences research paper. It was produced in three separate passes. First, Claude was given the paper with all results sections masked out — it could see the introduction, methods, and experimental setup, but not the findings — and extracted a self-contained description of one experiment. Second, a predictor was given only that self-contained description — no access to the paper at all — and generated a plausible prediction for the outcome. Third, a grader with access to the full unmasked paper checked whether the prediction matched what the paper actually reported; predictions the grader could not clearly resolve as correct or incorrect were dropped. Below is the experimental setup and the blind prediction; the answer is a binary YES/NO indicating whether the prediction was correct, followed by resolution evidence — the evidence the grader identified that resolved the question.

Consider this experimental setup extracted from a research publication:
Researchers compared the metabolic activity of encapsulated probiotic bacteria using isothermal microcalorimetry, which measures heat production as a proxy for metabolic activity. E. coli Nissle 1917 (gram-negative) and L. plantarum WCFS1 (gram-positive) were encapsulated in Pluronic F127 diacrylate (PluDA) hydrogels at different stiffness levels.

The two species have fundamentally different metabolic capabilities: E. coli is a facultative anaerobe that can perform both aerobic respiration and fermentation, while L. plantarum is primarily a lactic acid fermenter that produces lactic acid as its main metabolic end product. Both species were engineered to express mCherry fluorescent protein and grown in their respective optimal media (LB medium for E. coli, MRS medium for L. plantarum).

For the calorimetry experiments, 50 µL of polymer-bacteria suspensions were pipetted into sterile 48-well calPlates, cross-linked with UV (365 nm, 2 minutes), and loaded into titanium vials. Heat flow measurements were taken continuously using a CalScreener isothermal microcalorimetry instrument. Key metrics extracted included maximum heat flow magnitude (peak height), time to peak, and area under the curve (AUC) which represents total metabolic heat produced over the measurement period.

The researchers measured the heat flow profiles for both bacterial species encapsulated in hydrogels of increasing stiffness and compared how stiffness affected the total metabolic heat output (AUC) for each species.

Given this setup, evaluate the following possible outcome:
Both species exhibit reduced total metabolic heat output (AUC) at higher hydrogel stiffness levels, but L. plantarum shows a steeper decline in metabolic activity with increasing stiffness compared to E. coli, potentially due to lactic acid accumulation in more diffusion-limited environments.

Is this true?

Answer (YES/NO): NO